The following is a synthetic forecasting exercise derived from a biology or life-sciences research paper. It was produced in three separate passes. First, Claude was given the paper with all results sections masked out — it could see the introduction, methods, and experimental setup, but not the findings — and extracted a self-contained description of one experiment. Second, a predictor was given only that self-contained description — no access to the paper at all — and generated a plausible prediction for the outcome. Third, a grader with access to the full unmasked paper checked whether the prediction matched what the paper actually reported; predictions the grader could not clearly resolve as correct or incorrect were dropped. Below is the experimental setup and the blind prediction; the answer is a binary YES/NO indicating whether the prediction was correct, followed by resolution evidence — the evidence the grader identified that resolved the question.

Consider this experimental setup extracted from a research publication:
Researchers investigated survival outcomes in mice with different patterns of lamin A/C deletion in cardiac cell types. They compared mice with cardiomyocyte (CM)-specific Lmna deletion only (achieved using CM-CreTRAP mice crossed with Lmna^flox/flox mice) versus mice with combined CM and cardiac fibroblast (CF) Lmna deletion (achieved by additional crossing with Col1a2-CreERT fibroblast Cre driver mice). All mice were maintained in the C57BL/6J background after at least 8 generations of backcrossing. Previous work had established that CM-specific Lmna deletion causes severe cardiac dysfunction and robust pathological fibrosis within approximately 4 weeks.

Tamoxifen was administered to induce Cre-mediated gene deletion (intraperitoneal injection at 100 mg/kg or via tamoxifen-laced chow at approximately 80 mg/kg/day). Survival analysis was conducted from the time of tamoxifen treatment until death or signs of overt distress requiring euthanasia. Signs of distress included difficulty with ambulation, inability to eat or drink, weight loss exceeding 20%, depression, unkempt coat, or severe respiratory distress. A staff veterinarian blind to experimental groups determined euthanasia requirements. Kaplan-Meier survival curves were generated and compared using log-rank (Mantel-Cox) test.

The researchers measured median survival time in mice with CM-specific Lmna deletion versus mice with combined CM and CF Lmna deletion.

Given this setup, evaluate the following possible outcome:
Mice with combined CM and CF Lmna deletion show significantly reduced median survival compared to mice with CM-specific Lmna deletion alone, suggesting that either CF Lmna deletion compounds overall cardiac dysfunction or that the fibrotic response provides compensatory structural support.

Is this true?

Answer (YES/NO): NO